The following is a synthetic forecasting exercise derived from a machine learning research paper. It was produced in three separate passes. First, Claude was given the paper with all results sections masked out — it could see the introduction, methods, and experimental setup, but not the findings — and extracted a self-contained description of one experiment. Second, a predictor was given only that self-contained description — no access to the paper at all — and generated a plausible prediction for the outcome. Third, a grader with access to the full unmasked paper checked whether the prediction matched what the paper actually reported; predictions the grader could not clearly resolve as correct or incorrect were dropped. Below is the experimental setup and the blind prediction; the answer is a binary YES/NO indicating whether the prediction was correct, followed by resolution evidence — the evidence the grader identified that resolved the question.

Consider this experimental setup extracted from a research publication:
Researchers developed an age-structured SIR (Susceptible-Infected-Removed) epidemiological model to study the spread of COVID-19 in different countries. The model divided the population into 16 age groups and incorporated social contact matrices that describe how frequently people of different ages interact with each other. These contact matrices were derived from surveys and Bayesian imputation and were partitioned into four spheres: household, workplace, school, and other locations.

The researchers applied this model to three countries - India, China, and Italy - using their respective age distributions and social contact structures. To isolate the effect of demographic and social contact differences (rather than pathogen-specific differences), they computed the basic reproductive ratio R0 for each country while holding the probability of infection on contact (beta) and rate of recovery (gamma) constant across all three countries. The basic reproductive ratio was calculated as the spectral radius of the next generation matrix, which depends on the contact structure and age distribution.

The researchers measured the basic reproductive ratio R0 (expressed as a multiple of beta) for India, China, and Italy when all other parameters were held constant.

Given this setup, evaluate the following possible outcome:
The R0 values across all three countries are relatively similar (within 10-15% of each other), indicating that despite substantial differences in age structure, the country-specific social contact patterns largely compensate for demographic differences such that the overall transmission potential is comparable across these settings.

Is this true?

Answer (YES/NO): NO